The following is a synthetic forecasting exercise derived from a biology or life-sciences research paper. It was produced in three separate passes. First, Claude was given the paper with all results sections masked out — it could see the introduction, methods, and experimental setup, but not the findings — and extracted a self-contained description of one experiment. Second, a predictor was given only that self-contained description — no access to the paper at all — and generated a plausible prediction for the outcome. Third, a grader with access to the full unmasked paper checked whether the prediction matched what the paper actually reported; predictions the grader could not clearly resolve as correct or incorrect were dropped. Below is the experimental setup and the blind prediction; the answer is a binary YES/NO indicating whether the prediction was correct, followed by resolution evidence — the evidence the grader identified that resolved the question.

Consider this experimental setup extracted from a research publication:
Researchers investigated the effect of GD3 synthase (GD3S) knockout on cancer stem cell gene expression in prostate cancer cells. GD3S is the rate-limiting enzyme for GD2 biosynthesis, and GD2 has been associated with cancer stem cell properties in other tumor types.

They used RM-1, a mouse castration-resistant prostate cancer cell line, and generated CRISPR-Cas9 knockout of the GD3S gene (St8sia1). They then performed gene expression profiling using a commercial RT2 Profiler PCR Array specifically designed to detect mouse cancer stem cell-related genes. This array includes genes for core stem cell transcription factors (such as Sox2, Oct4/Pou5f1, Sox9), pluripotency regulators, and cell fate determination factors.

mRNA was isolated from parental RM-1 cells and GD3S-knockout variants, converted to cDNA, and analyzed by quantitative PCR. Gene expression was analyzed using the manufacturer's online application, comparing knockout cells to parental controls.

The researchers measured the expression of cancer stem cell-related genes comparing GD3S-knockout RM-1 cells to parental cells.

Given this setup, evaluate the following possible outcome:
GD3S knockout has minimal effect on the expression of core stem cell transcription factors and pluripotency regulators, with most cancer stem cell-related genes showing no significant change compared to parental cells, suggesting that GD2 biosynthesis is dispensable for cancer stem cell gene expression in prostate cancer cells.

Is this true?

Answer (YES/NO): NO